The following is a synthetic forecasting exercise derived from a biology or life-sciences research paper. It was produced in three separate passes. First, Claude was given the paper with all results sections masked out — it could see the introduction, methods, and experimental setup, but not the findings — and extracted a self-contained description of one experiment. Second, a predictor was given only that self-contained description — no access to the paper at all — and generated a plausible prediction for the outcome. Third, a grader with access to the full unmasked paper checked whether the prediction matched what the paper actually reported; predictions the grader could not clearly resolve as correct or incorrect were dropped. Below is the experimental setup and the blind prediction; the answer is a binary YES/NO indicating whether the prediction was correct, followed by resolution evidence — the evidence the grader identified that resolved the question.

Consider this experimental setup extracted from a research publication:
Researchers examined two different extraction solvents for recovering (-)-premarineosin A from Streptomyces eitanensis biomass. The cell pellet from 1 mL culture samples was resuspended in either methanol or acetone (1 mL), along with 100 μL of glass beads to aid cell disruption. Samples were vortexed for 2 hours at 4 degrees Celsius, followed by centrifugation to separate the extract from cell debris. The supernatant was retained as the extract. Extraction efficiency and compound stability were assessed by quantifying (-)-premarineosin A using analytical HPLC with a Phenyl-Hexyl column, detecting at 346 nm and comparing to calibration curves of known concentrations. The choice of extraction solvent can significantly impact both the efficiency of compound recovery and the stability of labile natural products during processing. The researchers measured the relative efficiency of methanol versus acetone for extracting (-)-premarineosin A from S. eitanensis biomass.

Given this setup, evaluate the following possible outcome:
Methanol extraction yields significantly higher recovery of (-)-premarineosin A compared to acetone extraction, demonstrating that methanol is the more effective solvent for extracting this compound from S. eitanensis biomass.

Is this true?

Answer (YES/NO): NO